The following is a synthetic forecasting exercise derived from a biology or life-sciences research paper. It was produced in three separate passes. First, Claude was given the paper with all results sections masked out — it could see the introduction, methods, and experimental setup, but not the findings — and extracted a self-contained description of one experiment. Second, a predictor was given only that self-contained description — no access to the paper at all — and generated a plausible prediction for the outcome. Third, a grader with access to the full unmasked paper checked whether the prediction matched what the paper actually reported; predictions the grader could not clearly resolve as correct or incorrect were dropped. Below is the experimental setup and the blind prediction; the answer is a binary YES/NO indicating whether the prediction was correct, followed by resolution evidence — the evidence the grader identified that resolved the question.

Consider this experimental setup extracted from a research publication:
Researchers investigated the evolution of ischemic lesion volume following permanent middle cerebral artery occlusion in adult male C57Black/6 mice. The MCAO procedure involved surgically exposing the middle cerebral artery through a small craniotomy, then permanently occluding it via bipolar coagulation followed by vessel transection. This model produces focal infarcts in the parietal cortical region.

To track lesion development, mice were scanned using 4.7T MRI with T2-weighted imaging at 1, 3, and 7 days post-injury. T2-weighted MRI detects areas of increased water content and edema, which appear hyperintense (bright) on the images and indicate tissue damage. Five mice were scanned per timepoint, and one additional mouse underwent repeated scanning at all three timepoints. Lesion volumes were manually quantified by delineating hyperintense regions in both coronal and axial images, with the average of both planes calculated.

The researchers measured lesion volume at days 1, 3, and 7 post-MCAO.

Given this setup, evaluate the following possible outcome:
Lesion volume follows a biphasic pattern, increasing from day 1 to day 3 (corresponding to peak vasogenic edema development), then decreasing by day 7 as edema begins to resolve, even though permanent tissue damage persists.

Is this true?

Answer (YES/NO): YES